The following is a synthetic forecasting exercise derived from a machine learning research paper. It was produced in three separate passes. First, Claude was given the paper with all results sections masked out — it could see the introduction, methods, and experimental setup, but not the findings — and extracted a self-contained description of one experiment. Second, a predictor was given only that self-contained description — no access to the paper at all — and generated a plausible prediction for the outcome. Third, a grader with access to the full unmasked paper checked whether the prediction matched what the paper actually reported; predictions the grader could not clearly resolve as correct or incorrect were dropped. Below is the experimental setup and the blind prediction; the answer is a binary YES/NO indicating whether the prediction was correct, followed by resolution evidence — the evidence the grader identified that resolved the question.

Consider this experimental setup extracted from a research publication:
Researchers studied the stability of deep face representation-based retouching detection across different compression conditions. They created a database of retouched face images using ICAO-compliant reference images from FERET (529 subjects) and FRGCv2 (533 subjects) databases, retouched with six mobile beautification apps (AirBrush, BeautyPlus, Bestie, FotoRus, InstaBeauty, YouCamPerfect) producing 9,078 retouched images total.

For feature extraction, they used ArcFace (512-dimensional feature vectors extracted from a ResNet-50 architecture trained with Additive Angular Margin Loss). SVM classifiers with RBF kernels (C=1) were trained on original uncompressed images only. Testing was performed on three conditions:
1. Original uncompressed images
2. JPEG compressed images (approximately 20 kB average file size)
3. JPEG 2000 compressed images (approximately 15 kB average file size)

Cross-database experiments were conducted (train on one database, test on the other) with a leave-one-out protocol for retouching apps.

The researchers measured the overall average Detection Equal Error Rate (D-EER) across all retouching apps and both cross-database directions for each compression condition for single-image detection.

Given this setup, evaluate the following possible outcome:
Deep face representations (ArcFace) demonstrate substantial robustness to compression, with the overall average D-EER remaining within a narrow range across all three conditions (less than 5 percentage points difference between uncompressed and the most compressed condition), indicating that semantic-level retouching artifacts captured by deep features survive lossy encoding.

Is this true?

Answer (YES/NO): YES